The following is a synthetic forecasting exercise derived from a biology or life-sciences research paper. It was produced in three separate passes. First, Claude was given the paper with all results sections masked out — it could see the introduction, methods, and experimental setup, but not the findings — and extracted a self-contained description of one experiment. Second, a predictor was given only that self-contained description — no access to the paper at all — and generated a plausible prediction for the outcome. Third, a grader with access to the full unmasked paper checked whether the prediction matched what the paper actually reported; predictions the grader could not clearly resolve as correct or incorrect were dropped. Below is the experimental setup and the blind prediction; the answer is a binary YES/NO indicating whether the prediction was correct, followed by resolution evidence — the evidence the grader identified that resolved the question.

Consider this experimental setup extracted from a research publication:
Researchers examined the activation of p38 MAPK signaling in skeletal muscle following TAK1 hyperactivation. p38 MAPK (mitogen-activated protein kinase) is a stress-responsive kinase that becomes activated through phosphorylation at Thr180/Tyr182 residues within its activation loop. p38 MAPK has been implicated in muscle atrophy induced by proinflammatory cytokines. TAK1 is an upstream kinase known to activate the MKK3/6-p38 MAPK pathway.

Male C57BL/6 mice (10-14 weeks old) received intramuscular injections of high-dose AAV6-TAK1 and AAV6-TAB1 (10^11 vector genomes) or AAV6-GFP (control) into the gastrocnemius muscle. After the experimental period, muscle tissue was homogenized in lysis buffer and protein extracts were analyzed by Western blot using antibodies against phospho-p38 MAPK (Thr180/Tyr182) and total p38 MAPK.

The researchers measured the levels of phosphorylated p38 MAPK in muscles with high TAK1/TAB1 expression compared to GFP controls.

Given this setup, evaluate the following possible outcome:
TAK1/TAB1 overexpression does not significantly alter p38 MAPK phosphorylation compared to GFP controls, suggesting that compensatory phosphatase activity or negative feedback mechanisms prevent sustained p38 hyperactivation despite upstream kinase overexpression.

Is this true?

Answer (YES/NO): NO